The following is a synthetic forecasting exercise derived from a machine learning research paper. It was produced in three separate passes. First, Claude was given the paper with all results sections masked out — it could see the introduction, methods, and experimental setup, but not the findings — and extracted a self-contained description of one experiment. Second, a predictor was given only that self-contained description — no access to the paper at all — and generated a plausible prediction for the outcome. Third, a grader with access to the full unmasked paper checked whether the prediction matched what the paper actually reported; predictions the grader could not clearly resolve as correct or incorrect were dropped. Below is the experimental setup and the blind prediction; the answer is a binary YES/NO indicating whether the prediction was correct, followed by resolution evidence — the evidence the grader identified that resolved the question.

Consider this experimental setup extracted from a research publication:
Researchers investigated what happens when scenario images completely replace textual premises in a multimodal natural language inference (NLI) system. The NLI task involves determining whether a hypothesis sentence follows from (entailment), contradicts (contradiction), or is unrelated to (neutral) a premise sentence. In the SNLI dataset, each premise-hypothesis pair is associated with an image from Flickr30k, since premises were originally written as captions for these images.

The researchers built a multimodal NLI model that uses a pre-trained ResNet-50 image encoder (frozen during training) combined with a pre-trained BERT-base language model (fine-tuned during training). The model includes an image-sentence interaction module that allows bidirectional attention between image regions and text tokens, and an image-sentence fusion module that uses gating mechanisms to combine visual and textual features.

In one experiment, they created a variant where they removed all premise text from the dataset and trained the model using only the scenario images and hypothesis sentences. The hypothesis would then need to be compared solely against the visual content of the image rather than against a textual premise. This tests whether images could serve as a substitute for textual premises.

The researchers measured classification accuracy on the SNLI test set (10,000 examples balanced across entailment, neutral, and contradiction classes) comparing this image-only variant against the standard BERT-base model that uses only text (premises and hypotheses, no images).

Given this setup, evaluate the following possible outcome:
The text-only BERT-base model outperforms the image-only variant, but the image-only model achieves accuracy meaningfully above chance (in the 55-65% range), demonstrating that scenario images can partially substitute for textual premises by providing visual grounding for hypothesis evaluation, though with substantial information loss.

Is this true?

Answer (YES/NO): NO